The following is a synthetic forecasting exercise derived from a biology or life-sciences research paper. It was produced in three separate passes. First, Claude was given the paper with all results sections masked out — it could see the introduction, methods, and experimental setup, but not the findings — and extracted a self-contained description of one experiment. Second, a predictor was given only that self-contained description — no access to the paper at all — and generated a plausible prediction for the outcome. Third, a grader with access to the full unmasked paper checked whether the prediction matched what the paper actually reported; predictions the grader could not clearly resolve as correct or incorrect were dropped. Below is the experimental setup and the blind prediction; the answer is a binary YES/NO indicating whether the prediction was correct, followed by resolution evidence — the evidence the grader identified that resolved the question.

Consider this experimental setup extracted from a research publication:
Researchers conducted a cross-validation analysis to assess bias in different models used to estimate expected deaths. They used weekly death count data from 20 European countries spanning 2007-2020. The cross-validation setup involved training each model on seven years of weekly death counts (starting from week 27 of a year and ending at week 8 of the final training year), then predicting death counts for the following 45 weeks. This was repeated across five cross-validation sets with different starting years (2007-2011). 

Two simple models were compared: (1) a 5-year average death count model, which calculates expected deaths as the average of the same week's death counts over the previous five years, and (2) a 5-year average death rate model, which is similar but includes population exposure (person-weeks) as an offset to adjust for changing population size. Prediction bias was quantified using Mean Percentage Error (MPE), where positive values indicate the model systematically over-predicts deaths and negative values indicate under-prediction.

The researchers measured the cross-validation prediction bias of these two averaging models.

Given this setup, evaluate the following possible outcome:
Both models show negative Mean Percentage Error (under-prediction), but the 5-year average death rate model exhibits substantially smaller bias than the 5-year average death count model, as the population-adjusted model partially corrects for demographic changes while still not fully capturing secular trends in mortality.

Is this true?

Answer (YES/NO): NO